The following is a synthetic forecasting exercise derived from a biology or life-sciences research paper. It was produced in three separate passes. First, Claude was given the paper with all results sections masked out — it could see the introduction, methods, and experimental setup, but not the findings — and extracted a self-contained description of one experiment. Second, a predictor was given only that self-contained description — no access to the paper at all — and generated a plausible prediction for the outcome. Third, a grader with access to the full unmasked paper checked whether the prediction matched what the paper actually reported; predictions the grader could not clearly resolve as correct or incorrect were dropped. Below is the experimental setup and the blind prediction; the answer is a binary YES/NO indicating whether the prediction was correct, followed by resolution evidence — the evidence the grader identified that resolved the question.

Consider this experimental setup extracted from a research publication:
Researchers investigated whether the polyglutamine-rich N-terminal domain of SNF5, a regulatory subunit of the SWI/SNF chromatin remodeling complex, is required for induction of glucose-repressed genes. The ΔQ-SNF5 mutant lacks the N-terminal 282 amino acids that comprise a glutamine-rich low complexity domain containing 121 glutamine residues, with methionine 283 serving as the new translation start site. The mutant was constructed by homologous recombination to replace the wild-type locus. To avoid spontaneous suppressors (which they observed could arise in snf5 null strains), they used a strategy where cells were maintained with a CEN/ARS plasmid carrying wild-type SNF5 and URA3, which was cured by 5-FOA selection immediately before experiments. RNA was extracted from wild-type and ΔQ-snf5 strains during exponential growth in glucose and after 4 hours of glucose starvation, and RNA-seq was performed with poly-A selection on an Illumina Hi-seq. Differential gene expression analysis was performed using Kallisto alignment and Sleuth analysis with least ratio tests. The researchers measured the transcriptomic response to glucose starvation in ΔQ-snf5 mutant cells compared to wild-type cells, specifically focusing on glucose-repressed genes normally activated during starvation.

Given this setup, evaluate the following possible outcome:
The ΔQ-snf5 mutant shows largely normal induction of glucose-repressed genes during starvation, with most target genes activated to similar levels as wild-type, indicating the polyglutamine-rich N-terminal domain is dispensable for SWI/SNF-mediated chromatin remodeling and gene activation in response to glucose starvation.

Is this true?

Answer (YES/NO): NO